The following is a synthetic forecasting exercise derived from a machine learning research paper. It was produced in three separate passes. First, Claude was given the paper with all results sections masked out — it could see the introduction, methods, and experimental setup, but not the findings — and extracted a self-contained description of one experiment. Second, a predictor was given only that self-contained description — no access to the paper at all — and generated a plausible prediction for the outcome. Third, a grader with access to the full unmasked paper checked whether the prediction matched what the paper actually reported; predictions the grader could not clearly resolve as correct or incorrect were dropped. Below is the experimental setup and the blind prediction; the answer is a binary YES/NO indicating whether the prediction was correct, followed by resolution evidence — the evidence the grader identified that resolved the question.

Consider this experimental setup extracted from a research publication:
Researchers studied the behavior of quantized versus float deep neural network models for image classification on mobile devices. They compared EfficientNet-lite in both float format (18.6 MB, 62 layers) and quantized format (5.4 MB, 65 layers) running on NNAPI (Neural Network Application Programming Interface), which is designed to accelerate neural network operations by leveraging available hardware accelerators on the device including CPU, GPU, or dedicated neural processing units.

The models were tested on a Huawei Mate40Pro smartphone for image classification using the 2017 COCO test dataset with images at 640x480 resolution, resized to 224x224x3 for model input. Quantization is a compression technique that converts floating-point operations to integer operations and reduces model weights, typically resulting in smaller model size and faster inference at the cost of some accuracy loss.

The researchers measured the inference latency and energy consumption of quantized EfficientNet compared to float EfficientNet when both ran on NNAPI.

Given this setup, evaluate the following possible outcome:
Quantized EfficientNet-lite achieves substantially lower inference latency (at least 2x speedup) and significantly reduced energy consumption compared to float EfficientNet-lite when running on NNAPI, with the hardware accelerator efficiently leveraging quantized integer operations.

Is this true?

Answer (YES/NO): NO